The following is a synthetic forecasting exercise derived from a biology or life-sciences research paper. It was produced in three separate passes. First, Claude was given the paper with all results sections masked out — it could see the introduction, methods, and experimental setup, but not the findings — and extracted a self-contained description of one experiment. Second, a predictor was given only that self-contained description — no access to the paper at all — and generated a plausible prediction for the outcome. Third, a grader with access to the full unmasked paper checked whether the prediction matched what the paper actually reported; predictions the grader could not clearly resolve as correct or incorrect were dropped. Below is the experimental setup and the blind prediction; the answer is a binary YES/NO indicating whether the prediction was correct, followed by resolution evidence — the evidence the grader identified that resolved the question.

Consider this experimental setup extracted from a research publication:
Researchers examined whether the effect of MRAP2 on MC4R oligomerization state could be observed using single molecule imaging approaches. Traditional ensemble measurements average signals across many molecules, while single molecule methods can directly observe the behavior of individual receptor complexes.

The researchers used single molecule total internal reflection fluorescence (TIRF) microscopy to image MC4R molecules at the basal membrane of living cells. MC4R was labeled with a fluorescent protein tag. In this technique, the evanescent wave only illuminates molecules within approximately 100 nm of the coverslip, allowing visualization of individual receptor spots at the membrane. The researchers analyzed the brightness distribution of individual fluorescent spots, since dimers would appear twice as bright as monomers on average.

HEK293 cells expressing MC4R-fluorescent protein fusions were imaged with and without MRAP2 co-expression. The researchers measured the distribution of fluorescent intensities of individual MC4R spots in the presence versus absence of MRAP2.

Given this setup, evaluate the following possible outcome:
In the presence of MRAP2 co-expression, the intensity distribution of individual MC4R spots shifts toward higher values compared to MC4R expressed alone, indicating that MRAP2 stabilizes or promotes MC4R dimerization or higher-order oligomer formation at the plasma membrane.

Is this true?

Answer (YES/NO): NO